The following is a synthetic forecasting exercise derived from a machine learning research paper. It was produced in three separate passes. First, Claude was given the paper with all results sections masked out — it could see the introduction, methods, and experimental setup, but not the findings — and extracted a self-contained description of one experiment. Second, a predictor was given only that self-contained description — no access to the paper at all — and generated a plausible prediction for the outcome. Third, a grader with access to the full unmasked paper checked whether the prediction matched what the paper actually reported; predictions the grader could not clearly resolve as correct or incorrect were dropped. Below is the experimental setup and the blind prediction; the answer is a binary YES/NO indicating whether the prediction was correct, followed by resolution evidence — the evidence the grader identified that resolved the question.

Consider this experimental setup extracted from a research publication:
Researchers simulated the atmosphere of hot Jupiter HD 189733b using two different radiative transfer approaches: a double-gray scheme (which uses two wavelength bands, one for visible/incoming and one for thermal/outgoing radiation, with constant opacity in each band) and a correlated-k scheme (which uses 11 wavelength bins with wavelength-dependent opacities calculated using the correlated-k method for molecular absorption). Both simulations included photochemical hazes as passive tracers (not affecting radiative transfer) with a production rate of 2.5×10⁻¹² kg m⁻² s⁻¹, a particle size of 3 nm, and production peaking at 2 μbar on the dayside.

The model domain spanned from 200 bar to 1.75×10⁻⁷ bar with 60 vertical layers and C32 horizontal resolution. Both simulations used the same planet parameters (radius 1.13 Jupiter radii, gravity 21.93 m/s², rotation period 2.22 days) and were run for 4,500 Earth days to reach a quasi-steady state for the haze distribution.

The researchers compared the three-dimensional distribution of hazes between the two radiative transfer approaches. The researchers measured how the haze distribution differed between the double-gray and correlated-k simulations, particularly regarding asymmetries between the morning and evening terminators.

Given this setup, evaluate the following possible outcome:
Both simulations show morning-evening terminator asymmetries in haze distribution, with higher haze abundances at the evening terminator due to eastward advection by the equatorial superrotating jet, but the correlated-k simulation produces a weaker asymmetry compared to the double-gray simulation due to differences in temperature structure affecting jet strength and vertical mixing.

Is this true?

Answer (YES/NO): NO